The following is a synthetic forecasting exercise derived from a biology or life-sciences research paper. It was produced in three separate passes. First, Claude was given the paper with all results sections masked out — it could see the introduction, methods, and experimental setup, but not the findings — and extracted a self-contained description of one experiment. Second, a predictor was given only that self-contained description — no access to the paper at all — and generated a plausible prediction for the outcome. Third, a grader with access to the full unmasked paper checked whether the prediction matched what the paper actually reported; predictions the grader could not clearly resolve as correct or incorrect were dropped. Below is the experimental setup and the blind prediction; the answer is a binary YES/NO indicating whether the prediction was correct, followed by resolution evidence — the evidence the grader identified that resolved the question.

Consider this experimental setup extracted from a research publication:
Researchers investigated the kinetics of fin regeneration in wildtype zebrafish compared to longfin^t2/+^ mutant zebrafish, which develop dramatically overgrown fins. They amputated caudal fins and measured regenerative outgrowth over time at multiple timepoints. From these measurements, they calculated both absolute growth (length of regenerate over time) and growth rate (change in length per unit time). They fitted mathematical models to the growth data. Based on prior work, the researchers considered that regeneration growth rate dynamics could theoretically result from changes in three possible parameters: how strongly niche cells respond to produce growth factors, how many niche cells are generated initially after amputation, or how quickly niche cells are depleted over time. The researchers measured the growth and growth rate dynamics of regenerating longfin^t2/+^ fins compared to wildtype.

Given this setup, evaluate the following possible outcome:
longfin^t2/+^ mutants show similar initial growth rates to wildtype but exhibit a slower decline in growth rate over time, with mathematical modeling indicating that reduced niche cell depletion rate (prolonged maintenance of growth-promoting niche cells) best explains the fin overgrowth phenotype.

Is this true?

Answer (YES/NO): YES